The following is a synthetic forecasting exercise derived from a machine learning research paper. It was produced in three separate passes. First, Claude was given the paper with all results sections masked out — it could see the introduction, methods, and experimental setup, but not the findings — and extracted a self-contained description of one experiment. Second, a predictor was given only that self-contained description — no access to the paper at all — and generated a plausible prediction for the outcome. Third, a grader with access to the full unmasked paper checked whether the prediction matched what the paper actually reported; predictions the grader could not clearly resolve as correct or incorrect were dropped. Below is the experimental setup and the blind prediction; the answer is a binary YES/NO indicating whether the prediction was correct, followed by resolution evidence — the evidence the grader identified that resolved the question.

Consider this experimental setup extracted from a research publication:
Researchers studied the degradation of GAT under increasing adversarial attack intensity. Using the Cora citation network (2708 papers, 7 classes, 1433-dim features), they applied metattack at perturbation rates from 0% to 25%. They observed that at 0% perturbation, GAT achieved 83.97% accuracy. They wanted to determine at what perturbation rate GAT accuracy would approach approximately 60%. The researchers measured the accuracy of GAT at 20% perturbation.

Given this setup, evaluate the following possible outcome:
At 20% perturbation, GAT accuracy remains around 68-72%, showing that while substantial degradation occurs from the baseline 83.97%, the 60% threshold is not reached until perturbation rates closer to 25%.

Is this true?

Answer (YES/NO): NO